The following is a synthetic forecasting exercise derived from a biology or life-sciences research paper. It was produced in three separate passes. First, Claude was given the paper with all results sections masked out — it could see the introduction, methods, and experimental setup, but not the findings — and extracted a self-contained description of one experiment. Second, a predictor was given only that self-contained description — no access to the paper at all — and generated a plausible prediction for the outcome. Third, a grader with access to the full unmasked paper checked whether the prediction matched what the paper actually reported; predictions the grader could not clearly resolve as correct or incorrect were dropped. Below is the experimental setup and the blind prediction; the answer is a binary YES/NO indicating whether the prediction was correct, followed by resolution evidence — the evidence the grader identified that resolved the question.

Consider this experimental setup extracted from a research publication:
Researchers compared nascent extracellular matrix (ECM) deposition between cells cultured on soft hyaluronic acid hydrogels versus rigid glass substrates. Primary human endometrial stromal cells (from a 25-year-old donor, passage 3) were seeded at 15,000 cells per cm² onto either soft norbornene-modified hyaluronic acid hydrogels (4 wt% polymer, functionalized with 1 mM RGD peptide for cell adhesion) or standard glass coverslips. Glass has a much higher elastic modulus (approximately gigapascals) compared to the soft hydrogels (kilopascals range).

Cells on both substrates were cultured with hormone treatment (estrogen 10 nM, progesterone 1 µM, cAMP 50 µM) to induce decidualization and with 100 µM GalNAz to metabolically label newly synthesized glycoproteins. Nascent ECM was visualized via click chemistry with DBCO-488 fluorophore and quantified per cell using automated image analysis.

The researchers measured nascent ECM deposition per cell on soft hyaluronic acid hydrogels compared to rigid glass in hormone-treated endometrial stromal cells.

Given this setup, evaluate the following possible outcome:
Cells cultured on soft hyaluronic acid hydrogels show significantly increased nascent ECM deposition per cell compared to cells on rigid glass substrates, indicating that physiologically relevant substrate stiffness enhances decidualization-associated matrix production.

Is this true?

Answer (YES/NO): YES